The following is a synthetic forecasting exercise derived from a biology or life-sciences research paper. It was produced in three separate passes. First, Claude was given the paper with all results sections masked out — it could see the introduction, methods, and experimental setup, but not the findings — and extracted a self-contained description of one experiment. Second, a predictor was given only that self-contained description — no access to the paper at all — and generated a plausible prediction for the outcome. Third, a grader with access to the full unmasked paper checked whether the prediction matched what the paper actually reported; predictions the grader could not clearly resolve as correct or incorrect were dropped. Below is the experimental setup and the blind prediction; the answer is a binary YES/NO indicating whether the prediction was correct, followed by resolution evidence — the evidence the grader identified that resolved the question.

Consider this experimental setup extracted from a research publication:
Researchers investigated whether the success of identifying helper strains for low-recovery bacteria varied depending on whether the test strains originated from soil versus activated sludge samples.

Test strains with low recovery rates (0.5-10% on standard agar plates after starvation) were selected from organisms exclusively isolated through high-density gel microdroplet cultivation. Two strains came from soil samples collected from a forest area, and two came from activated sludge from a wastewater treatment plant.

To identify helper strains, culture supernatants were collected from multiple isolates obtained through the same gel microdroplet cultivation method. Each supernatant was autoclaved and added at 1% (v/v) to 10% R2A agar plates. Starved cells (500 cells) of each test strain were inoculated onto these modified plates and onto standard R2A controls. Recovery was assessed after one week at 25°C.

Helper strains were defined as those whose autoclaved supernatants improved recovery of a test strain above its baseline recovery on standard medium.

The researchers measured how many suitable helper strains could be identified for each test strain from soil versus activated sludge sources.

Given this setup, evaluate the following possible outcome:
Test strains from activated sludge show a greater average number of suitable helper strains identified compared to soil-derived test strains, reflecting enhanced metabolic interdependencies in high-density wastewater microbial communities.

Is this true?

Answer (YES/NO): YES